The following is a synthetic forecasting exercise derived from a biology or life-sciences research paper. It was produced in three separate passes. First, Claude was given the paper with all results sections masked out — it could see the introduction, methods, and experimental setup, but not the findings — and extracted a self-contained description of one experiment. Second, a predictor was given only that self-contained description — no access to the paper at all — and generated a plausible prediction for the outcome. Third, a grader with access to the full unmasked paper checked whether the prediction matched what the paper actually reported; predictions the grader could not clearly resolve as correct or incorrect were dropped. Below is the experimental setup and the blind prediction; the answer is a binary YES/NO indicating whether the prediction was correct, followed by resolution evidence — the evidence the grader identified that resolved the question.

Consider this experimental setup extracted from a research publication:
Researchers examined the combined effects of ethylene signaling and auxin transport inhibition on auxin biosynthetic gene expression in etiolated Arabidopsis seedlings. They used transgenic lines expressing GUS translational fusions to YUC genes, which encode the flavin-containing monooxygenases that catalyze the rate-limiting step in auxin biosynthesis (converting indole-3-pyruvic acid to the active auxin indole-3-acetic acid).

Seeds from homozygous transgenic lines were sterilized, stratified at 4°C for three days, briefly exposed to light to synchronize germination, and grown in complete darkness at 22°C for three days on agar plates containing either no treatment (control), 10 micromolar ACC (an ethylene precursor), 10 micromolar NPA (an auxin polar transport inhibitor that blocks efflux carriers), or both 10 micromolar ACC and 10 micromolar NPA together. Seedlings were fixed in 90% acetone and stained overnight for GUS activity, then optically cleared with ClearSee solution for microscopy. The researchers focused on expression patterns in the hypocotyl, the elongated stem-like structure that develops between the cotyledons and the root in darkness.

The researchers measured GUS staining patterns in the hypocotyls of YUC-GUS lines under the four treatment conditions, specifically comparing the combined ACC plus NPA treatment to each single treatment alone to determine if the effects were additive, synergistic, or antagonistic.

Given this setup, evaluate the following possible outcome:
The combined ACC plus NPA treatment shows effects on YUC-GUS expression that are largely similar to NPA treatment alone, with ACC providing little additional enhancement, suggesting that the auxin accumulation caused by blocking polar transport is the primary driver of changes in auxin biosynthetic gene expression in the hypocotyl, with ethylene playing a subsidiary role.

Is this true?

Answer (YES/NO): NO